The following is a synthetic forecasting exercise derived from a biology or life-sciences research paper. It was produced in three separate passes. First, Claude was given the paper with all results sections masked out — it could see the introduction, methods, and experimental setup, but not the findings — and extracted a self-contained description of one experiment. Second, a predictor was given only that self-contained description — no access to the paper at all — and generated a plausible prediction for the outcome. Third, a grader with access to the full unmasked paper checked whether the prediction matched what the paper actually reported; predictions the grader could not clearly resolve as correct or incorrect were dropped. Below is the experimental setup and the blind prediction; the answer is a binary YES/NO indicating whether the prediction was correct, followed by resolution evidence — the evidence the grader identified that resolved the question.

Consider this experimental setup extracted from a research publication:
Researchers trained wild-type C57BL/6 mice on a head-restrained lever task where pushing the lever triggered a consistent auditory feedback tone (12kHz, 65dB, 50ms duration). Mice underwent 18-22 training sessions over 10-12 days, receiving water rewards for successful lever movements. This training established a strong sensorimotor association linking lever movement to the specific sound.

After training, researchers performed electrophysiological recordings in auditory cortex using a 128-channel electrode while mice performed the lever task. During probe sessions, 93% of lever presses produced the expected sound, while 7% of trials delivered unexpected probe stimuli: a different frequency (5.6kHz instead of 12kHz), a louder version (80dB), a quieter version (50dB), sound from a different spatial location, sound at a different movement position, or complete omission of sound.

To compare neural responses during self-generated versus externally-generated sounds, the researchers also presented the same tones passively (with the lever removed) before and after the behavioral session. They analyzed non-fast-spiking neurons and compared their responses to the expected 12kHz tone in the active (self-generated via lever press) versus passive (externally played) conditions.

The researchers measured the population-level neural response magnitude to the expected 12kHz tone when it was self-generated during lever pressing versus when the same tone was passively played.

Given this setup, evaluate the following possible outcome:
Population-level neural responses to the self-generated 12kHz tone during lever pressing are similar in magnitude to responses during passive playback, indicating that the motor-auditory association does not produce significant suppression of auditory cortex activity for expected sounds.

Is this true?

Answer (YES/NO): NO